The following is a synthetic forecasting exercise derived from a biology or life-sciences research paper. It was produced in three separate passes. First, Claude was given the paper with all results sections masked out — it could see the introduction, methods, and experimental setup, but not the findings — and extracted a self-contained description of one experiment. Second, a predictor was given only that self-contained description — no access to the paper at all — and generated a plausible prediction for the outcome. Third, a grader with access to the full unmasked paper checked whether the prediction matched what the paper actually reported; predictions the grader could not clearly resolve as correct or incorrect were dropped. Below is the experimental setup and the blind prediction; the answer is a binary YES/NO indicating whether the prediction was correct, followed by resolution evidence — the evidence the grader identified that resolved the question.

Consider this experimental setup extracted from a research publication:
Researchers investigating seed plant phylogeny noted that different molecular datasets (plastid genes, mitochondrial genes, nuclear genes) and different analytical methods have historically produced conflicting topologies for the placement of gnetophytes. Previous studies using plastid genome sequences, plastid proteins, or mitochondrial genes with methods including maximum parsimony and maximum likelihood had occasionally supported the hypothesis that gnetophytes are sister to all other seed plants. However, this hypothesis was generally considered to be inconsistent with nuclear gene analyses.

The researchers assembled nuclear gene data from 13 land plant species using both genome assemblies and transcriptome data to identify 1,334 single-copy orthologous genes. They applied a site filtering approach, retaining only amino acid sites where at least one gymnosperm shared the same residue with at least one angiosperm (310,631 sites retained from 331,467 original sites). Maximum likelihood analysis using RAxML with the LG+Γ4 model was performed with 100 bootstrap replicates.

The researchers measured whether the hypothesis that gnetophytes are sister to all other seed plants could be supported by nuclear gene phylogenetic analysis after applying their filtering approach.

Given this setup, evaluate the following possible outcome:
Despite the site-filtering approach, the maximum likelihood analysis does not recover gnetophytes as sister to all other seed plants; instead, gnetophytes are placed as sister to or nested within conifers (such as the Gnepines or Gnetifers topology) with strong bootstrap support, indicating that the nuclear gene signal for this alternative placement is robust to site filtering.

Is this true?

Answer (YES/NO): NO